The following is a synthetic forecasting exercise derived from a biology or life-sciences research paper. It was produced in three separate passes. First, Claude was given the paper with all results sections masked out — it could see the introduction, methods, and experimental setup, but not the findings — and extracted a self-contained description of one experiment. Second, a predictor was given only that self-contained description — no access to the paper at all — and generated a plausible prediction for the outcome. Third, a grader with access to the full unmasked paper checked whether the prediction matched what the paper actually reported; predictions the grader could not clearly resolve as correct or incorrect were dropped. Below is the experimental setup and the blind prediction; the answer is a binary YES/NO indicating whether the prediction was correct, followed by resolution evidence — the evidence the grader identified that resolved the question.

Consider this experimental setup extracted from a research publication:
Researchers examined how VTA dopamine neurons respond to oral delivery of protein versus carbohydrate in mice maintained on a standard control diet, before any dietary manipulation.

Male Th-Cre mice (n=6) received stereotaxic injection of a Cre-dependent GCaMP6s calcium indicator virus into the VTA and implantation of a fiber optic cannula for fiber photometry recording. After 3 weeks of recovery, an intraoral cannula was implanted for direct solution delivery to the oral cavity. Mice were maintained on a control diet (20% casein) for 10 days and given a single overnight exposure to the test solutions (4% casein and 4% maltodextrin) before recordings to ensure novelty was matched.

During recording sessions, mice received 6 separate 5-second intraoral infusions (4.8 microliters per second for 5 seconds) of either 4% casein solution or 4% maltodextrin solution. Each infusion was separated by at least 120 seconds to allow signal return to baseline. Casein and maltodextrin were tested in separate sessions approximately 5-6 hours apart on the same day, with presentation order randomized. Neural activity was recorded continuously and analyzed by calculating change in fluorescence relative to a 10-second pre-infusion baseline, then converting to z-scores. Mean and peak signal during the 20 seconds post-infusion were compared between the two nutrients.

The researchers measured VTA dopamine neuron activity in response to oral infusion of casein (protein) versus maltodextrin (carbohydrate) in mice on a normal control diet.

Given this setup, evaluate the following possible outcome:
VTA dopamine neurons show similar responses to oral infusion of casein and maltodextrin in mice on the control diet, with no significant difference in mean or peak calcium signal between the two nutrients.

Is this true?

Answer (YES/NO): NO